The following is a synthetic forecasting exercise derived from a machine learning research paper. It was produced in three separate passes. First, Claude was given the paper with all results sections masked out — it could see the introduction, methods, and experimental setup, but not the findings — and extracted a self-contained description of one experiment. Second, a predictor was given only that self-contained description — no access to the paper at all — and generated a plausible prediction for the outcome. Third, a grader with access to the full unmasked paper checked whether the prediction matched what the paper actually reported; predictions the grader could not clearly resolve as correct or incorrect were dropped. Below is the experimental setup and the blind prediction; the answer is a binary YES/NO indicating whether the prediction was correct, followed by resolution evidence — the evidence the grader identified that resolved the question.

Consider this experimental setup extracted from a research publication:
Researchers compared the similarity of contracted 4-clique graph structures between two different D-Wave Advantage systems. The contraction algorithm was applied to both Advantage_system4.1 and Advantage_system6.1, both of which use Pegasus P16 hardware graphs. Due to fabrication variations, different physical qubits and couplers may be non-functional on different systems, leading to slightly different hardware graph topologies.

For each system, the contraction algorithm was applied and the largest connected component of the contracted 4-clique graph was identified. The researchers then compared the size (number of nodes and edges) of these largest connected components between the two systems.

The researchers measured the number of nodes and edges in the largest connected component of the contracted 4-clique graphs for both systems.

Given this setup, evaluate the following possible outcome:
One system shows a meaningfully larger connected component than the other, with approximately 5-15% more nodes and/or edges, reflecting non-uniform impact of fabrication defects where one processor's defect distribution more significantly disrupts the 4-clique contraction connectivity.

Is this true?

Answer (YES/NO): NO